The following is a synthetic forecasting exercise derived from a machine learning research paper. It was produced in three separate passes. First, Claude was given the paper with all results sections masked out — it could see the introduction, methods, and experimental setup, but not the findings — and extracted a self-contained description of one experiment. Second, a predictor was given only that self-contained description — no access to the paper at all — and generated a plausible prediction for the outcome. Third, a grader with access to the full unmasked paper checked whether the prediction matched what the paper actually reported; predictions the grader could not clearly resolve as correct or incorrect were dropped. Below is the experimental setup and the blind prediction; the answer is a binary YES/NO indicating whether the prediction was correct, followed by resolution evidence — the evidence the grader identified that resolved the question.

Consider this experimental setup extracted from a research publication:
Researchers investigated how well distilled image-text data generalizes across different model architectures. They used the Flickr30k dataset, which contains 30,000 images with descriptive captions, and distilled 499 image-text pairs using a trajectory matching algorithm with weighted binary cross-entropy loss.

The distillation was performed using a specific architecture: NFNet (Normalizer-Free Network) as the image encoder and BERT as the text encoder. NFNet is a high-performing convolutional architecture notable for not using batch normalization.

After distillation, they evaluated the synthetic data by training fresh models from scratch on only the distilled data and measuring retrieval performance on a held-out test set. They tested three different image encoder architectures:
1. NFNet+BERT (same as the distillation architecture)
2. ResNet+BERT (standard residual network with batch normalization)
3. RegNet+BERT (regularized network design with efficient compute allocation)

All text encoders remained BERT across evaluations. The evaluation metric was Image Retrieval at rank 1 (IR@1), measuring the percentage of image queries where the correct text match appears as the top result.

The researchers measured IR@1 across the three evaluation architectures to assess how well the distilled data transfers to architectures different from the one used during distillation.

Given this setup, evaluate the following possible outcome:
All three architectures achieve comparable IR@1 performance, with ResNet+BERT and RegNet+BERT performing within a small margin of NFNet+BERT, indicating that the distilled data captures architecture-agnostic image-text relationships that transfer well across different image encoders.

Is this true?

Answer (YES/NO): NO